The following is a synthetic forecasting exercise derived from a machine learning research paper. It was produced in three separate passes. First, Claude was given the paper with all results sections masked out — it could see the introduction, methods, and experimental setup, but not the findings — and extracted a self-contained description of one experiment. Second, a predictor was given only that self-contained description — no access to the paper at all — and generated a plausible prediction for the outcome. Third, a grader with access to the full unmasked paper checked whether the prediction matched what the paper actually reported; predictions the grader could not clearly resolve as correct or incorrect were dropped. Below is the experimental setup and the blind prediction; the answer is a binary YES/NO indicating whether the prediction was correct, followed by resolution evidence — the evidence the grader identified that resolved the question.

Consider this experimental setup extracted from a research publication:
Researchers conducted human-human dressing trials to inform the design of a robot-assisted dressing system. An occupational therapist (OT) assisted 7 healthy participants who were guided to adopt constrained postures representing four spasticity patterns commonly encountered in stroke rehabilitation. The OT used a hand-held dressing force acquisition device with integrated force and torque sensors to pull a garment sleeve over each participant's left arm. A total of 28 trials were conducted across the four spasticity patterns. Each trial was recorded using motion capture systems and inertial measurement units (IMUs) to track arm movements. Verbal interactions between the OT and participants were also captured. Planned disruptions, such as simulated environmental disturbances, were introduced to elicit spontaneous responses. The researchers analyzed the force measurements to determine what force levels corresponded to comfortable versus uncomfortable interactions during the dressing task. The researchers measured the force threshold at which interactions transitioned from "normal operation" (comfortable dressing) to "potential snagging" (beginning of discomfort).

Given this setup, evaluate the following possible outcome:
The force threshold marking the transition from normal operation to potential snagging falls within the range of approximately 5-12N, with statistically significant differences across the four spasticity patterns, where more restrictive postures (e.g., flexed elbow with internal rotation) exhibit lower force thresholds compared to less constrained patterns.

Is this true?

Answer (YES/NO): NO